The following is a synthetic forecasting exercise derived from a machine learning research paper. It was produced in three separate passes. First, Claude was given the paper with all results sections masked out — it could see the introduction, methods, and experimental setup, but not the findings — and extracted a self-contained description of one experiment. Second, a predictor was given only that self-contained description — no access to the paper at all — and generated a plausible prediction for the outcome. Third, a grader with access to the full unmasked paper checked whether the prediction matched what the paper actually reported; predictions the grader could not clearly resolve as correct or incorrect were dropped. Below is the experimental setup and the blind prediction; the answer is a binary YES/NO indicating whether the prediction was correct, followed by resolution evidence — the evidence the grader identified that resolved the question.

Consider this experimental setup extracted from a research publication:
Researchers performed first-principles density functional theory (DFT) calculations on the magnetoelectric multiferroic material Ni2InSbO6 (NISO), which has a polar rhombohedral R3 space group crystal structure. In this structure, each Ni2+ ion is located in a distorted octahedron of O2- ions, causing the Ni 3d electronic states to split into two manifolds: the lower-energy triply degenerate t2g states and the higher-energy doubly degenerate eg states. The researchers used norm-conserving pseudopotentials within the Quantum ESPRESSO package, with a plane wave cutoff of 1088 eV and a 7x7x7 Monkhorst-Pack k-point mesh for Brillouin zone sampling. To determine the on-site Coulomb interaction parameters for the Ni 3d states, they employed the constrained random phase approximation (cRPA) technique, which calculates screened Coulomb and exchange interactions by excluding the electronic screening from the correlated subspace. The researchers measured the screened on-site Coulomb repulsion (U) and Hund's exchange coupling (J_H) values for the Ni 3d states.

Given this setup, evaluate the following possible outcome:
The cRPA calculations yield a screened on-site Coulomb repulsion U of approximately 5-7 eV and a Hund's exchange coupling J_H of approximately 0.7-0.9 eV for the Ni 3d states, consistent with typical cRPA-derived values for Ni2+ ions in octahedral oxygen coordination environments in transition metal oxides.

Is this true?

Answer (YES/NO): NO